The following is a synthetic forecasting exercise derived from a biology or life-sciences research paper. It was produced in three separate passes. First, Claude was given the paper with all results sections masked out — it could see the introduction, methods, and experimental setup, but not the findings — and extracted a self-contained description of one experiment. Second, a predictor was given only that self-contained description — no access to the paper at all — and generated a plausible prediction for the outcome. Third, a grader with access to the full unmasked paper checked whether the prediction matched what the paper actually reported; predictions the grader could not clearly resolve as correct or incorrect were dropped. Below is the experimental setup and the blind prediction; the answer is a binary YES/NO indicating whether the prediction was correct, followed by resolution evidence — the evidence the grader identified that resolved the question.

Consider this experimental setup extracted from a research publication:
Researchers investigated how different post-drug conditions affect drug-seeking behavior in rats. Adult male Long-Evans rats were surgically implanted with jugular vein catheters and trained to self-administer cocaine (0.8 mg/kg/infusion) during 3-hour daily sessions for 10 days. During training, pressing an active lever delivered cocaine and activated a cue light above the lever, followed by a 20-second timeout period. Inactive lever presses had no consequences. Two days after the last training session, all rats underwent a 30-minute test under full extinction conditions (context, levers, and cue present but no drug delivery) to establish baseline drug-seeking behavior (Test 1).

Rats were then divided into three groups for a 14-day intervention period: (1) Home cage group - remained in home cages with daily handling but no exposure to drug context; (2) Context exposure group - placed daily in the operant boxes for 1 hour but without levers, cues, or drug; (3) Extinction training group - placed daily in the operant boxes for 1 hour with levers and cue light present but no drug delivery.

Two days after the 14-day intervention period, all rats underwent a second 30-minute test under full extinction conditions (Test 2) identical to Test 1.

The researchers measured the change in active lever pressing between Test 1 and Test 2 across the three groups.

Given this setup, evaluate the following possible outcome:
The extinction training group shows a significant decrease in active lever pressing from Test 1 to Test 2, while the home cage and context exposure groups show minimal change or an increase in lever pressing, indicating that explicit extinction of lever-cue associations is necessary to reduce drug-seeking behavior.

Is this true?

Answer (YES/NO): YES